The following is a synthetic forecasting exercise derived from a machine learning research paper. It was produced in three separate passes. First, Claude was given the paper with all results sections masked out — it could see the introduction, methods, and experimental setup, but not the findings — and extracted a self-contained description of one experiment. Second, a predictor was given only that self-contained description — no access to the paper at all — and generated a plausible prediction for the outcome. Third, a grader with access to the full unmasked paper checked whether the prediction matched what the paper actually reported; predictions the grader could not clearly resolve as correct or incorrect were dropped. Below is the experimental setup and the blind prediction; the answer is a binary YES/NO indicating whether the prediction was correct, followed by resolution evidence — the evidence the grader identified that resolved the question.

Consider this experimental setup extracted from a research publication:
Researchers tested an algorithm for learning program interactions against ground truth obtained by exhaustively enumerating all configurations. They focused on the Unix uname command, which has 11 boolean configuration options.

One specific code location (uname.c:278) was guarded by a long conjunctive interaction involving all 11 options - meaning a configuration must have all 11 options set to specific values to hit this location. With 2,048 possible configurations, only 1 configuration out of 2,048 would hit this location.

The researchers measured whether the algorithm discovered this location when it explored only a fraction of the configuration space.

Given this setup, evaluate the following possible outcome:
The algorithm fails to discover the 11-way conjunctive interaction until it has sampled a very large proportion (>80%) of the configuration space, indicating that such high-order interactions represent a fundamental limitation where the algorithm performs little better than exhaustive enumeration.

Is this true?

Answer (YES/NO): NO